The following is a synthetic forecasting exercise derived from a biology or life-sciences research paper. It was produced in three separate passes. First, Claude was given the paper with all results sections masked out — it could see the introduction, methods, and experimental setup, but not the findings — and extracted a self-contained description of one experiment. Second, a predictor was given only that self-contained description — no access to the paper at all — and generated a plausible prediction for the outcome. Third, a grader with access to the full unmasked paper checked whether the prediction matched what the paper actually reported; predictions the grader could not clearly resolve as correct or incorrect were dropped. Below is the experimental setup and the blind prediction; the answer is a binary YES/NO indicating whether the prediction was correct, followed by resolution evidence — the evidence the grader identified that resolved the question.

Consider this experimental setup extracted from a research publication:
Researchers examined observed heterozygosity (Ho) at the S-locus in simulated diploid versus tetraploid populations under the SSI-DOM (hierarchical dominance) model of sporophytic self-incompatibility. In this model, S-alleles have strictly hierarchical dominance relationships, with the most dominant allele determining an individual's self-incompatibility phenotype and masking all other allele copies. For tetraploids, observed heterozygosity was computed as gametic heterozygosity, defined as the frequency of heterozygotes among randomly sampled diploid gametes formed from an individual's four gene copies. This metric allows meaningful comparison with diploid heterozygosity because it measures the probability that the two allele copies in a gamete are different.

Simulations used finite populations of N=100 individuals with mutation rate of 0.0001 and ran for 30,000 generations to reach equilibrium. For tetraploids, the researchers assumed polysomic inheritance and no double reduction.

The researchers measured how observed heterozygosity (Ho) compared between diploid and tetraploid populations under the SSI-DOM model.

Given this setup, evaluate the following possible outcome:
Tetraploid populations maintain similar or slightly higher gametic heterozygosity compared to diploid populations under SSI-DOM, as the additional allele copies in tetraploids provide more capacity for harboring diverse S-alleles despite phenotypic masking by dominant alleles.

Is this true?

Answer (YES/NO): NO